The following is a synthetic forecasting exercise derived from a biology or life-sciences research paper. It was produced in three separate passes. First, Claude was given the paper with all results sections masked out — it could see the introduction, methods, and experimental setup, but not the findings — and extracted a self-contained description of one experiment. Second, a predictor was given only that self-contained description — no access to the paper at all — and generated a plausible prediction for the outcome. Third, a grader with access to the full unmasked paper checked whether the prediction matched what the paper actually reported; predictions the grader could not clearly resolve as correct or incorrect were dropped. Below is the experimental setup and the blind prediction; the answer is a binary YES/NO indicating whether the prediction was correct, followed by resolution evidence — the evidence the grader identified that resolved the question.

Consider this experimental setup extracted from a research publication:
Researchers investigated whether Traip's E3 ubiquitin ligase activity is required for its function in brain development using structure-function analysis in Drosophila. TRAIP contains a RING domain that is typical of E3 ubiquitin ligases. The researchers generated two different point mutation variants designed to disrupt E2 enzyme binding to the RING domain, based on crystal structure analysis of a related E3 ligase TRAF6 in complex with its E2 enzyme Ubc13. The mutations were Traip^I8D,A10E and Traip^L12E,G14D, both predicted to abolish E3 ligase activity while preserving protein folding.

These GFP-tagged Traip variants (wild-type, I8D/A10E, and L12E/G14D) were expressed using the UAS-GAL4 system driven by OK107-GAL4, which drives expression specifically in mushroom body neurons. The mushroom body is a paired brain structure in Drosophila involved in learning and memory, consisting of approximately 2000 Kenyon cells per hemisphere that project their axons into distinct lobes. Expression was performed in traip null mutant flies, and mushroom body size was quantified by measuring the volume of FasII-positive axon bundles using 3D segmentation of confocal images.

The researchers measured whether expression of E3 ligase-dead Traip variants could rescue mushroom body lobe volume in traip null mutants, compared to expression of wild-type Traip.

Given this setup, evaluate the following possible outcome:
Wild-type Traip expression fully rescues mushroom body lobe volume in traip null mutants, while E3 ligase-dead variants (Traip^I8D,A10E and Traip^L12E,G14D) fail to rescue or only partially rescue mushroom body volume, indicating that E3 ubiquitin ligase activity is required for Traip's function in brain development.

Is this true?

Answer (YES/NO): NO